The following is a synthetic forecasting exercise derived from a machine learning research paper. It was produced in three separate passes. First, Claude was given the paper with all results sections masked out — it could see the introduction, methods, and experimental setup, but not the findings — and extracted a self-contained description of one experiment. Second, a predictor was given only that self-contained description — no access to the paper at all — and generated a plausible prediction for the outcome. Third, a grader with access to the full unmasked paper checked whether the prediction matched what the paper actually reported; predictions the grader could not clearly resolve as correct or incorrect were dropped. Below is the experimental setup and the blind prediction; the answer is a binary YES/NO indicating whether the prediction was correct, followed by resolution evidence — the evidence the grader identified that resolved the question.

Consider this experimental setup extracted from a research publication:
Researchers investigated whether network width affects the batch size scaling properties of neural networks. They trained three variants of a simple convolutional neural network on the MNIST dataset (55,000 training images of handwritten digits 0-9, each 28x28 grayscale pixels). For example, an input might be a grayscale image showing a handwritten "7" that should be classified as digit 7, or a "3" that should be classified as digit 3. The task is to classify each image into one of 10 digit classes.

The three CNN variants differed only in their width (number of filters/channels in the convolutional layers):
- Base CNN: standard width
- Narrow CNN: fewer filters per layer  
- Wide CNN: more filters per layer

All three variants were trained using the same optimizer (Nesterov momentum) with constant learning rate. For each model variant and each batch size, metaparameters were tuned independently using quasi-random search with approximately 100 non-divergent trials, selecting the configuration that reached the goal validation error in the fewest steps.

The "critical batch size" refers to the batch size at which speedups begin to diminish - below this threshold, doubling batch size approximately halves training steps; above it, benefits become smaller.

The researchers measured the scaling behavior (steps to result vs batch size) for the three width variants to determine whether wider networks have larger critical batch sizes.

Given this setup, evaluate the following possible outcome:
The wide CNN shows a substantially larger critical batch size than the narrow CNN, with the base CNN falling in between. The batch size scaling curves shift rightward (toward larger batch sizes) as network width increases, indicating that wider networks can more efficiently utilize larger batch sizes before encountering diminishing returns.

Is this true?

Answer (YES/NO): NO